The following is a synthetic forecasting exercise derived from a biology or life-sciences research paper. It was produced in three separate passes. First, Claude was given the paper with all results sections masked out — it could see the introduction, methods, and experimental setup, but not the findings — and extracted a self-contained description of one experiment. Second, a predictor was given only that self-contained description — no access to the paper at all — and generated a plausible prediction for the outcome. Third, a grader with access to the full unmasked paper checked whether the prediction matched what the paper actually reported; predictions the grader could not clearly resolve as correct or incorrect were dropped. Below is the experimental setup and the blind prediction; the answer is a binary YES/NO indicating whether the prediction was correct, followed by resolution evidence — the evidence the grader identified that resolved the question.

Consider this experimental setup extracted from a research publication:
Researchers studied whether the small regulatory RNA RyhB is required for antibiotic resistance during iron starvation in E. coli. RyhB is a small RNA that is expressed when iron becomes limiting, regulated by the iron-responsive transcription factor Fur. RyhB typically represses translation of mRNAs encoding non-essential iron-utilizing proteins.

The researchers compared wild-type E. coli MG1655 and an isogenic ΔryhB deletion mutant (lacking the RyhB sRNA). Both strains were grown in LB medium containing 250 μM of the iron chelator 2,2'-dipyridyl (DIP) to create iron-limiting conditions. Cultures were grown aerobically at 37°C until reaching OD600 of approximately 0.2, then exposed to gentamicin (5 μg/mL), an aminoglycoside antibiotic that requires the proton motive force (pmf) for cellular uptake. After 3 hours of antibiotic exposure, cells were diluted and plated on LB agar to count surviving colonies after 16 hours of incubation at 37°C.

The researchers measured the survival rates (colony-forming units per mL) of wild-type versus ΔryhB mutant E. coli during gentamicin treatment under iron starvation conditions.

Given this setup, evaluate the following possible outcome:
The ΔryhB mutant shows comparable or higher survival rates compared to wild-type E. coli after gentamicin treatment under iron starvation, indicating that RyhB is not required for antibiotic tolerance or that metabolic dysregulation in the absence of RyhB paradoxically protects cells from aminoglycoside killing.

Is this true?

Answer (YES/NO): NO